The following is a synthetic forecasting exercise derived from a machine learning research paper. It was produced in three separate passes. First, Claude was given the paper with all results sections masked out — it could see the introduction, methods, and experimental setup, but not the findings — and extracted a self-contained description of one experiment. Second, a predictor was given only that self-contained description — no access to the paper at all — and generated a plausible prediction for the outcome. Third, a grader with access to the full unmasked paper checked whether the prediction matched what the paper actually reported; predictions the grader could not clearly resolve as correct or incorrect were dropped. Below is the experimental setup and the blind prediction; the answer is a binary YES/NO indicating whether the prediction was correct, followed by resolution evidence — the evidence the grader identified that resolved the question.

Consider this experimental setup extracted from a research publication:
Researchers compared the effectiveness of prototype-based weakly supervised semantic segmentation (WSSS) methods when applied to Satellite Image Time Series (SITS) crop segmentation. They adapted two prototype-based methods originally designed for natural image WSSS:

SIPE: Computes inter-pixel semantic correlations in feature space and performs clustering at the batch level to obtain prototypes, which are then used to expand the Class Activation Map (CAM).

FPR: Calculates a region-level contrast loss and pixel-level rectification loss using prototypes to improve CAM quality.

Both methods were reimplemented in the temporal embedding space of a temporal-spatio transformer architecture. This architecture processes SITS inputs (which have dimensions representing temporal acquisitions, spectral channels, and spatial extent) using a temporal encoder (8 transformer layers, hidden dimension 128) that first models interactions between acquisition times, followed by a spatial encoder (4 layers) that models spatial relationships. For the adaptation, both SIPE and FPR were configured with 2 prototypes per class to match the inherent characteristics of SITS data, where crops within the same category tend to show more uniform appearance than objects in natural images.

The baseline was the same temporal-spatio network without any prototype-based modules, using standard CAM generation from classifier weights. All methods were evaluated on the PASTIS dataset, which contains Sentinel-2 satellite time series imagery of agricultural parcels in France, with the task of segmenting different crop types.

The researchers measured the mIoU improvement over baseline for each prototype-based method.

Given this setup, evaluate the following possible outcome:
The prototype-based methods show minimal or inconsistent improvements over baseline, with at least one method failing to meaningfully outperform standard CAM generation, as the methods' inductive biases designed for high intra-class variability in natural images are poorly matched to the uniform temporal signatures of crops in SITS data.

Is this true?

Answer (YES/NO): YES